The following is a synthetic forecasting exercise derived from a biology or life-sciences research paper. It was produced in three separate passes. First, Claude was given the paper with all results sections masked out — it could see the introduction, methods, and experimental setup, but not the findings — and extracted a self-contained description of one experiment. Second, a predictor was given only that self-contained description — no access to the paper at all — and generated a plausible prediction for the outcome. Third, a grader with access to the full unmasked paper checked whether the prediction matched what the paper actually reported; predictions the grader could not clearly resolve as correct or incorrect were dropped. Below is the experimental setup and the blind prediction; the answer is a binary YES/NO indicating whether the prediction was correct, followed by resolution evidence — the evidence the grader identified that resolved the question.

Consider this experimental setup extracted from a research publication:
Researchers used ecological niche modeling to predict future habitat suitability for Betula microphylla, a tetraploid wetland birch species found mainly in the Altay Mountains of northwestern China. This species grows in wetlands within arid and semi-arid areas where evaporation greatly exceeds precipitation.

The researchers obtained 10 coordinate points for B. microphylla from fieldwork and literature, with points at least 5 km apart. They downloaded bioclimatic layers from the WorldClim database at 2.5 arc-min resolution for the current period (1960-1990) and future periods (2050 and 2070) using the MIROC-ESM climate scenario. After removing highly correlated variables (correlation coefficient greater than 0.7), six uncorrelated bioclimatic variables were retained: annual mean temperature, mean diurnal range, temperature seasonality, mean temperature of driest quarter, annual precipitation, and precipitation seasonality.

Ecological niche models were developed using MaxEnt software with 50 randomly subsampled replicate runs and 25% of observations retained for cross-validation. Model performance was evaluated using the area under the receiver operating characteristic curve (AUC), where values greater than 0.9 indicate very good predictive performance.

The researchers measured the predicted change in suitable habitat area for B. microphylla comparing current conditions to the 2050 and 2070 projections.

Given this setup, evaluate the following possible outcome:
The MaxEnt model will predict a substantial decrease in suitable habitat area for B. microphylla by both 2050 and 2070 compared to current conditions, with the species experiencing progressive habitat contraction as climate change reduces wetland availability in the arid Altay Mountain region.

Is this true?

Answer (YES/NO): YES